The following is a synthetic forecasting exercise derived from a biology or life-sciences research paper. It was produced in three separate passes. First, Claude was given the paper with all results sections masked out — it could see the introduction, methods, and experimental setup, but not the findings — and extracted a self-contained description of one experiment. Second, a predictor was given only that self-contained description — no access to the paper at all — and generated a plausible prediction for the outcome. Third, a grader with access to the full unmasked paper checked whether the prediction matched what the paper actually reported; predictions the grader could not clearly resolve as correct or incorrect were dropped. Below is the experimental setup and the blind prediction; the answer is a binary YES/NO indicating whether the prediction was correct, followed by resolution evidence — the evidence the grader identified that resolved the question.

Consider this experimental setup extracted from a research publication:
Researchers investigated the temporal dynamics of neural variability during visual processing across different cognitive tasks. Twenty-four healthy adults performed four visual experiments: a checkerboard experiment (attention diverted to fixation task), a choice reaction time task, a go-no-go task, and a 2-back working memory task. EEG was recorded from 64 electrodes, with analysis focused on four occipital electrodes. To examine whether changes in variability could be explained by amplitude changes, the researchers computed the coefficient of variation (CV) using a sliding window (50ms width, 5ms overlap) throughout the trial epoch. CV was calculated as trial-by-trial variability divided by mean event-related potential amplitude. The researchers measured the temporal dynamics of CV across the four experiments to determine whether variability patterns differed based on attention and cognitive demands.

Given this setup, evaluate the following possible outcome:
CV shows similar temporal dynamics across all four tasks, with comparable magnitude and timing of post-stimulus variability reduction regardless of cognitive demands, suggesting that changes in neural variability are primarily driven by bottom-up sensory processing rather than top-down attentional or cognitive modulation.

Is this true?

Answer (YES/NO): YES